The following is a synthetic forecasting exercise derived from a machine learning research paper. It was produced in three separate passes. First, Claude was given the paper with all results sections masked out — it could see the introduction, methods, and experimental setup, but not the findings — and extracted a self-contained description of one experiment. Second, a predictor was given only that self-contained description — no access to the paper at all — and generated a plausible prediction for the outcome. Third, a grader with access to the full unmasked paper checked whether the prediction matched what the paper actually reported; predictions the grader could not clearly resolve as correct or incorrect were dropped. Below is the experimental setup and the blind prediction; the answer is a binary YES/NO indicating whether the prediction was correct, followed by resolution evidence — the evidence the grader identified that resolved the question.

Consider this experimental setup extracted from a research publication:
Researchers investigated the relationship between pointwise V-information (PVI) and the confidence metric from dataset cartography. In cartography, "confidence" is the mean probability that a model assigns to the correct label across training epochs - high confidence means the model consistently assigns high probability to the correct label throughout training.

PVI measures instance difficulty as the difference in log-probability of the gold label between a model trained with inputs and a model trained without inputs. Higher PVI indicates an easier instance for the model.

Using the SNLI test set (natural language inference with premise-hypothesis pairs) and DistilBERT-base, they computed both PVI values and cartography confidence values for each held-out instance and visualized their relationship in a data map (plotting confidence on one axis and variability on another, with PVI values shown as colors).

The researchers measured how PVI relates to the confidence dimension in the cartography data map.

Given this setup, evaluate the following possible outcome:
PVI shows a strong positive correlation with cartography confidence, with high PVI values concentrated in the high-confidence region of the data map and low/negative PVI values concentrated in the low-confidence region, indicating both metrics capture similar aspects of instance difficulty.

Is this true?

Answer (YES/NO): YES